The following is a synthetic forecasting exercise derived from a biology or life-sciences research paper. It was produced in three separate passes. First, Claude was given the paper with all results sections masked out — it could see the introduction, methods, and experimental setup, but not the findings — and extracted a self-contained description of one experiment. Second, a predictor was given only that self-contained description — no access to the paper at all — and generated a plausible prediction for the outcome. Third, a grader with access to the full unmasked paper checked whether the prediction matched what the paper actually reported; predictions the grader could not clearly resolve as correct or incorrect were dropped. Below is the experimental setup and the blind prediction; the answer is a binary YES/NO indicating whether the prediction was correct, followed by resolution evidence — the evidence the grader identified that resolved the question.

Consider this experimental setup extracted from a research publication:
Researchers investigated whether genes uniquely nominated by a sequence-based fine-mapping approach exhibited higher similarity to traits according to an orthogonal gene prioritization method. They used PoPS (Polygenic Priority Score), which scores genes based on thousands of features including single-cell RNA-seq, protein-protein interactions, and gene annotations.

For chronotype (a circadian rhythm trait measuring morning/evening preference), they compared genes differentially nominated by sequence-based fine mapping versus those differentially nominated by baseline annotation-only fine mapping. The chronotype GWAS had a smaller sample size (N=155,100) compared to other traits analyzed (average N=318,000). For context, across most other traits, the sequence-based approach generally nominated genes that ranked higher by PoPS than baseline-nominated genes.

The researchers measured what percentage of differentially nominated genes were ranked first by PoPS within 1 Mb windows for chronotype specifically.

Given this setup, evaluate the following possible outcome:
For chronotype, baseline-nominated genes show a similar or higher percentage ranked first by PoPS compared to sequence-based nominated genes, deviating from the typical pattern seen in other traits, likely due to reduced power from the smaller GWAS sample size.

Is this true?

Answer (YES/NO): YES